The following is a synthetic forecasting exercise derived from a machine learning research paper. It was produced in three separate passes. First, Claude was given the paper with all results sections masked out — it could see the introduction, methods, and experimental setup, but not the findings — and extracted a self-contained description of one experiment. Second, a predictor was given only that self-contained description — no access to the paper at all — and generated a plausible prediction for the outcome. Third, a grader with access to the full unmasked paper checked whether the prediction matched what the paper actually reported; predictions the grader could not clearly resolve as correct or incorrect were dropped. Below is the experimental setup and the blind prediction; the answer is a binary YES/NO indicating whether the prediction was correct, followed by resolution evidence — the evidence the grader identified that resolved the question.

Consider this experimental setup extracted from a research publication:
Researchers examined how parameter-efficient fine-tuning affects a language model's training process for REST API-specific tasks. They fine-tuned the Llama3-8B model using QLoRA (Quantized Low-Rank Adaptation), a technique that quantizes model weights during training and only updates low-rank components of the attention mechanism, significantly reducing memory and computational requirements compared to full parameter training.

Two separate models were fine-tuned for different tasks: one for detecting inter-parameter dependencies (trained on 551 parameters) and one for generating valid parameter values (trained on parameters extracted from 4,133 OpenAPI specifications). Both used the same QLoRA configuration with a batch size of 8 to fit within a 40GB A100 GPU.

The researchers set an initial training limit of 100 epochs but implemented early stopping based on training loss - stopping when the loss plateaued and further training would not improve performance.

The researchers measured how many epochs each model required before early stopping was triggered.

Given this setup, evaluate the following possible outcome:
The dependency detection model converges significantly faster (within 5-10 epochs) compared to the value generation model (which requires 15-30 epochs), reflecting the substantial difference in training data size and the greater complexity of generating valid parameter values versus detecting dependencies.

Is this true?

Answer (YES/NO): NO